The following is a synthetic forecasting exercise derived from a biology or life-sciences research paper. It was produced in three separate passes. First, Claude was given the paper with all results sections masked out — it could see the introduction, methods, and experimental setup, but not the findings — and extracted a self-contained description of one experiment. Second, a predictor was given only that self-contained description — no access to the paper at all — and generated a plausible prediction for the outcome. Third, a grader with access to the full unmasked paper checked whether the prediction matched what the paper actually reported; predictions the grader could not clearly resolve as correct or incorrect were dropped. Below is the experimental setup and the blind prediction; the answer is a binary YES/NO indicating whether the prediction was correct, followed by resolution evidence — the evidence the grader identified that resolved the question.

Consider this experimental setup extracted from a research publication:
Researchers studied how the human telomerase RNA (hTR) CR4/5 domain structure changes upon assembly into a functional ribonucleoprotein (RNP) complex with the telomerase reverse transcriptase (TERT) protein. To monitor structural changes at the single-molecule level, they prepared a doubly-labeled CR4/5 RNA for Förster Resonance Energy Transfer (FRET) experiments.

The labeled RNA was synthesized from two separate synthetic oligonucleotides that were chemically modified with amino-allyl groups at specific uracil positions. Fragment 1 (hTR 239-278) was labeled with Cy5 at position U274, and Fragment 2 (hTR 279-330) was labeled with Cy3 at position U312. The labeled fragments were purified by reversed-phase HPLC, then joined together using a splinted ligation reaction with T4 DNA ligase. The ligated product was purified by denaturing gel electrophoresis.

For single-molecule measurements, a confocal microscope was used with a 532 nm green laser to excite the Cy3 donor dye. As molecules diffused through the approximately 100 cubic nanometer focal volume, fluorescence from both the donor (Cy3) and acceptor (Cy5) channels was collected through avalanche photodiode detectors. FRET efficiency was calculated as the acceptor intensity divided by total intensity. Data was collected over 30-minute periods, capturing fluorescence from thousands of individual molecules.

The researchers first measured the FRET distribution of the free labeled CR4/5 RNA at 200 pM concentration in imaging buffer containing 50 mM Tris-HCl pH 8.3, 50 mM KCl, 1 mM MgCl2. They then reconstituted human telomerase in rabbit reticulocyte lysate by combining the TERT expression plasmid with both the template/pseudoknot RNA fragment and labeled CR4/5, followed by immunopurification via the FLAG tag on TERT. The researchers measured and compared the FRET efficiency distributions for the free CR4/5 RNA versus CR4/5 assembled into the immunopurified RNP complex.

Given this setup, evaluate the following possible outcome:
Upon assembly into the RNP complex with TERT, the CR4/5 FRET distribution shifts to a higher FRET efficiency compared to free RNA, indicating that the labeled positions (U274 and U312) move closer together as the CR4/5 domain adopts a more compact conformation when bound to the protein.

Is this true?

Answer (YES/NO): NO